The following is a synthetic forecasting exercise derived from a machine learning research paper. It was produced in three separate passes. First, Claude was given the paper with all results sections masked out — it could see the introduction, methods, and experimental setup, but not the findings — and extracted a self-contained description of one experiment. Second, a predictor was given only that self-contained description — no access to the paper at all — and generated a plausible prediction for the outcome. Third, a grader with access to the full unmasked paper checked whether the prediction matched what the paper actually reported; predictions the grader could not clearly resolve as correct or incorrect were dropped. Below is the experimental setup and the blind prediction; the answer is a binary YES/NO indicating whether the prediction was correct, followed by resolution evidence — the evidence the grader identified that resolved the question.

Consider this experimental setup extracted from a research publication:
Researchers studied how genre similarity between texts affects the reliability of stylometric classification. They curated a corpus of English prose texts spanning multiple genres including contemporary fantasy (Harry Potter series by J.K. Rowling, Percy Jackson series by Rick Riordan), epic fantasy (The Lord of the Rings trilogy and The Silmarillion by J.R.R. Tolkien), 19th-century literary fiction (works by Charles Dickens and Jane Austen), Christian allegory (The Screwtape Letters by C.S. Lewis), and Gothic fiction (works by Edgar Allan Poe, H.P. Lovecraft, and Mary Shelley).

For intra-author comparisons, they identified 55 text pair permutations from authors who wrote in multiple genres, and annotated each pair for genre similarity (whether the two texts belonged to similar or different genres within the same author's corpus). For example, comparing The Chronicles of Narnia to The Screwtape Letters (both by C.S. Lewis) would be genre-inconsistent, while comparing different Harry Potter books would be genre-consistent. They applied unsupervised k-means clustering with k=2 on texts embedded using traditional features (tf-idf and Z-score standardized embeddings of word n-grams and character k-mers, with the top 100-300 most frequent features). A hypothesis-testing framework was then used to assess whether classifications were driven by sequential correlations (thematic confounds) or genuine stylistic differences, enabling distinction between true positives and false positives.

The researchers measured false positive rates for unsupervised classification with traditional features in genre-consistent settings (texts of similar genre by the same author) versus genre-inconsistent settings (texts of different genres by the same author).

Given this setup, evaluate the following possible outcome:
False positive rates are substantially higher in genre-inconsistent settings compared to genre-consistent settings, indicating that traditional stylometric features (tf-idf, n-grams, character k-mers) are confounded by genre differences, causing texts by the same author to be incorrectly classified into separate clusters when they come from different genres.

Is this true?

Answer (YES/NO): YES